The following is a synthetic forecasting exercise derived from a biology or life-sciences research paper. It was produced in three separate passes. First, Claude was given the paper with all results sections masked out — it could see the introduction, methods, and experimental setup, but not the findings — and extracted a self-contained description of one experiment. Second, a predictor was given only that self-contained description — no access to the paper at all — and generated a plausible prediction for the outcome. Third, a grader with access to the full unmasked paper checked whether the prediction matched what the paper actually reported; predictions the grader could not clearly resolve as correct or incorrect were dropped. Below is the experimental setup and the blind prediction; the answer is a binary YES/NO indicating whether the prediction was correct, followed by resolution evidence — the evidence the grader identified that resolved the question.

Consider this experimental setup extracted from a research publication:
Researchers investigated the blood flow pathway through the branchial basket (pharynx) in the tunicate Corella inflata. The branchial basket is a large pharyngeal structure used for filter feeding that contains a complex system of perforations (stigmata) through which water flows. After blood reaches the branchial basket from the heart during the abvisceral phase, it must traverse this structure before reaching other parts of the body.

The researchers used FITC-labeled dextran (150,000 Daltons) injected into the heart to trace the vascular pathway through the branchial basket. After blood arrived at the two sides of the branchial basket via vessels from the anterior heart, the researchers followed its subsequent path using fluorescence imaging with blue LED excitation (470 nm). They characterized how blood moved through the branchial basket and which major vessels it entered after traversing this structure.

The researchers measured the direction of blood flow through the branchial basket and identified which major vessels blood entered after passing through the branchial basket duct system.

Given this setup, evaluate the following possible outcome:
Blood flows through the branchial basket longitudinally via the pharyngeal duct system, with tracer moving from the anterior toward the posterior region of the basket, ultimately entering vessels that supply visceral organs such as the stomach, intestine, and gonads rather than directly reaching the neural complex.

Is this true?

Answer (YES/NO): NO